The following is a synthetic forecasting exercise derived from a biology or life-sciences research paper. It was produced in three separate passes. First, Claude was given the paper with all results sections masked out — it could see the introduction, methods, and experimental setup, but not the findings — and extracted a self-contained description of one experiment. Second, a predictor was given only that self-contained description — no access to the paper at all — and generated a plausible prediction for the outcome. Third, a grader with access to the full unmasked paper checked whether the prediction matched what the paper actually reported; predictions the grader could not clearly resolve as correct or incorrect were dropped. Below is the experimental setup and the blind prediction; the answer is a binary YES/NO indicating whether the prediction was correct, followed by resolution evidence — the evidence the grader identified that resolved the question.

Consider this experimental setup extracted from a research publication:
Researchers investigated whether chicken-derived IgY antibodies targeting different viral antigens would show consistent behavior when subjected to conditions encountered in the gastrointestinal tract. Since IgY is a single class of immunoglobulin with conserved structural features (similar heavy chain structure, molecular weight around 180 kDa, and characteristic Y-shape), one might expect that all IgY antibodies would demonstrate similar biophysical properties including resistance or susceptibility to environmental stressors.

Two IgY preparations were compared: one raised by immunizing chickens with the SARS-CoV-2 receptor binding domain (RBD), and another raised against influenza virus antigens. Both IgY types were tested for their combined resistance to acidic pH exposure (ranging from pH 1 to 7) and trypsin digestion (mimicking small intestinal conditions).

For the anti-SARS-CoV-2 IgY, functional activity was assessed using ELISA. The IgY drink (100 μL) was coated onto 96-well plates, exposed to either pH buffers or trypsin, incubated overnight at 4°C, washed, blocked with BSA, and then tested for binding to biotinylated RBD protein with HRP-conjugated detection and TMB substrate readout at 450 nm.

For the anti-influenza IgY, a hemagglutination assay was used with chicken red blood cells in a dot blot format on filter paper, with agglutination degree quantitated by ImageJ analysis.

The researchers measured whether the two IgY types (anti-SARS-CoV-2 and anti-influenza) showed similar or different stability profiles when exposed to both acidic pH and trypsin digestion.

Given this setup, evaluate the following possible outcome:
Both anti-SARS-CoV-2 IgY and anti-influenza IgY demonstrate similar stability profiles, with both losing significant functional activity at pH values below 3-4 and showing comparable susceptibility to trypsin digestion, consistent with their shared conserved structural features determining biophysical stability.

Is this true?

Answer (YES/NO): NO